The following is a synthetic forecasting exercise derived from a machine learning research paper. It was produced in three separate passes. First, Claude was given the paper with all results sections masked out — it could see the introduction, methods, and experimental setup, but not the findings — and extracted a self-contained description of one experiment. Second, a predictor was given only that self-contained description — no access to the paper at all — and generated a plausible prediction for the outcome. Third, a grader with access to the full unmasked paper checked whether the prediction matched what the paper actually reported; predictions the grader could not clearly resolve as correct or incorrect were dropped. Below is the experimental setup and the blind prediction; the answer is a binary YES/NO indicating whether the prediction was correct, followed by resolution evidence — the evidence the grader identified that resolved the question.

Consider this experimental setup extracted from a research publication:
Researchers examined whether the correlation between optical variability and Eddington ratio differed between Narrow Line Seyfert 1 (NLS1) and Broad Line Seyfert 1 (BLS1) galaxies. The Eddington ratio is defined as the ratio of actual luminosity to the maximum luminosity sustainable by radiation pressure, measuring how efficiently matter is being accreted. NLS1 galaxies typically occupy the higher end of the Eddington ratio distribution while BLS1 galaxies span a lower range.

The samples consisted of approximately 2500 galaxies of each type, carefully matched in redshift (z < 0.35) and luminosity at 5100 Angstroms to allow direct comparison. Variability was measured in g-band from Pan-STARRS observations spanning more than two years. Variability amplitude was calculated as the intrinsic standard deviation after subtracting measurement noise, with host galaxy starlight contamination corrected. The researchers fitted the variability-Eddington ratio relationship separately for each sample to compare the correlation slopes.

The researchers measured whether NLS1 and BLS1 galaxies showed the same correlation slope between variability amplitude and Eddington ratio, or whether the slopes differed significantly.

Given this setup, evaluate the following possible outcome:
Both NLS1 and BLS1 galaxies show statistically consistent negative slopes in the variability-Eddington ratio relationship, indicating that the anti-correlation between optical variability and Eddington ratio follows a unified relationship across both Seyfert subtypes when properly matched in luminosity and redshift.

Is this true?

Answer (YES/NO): YES